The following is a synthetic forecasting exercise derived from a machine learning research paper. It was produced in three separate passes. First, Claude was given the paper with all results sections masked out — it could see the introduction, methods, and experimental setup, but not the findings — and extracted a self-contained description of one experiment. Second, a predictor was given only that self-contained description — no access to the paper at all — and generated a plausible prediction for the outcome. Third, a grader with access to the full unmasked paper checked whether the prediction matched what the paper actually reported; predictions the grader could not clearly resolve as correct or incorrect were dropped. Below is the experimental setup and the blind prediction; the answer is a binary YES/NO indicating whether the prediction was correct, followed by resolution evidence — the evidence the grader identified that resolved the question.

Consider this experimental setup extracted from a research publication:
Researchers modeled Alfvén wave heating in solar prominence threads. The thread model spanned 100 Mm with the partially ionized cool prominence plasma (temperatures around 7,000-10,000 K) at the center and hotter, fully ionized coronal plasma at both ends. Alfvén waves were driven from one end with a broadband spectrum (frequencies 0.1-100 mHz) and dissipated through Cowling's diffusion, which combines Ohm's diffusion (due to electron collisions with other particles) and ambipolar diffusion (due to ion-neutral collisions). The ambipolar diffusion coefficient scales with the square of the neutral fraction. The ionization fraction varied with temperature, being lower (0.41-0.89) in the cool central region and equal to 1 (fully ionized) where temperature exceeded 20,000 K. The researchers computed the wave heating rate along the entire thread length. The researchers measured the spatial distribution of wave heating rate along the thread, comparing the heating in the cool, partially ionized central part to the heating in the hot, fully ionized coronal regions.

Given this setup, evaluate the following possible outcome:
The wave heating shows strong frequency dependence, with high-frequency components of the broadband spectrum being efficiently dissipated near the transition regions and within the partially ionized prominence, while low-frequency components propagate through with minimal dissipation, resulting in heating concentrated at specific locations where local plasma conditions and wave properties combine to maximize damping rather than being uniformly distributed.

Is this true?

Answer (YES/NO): NO